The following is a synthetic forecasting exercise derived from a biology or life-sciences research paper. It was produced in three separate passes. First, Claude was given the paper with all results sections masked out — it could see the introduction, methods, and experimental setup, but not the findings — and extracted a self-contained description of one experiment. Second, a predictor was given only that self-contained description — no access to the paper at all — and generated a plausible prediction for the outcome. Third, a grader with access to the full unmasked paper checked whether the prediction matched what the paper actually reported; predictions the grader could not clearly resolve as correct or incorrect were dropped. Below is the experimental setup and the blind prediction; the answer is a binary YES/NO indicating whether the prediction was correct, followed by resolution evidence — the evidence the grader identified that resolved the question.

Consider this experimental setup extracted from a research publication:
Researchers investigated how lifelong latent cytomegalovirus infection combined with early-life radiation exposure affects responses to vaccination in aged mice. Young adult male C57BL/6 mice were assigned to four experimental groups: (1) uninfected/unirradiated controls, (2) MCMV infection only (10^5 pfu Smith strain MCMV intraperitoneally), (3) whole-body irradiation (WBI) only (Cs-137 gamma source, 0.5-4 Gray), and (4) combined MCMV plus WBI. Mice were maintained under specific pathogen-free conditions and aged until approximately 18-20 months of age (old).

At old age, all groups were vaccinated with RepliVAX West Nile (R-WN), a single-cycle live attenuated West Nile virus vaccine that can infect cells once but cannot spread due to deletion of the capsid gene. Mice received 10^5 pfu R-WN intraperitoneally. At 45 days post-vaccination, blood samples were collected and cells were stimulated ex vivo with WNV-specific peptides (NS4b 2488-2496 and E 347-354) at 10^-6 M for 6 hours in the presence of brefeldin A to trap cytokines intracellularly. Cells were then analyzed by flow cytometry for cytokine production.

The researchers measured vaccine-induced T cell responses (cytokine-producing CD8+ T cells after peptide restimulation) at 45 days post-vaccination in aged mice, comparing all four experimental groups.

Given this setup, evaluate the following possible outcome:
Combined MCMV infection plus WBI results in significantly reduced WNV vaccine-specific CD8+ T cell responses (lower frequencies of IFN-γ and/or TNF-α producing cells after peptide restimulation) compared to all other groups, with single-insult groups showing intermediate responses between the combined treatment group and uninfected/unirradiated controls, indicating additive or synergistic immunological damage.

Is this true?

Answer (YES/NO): NO